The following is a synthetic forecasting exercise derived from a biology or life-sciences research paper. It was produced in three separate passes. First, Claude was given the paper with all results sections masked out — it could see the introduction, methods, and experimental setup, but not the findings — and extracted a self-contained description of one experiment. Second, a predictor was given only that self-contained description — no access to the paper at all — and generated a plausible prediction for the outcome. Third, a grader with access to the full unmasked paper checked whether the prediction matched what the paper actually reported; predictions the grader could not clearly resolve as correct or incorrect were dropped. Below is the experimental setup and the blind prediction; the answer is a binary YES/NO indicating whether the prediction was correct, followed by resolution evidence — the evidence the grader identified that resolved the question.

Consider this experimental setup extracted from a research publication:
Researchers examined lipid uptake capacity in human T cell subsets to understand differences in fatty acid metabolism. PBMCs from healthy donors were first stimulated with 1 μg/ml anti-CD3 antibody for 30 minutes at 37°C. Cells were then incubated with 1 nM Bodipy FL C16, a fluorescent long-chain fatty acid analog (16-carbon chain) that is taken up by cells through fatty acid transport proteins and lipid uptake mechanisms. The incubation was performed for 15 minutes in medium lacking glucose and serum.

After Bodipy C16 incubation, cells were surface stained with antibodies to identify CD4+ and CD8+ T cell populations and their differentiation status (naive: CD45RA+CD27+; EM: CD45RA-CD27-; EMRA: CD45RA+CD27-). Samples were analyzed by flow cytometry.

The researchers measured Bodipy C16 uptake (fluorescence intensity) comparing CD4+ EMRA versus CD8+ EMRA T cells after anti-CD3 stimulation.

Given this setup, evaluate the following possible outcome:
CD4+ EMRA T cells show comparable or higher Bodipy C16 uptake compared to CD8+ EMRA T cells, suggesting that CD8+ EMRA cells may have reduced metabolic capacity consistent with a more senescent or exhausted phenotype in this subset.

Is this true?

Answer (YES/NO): YES